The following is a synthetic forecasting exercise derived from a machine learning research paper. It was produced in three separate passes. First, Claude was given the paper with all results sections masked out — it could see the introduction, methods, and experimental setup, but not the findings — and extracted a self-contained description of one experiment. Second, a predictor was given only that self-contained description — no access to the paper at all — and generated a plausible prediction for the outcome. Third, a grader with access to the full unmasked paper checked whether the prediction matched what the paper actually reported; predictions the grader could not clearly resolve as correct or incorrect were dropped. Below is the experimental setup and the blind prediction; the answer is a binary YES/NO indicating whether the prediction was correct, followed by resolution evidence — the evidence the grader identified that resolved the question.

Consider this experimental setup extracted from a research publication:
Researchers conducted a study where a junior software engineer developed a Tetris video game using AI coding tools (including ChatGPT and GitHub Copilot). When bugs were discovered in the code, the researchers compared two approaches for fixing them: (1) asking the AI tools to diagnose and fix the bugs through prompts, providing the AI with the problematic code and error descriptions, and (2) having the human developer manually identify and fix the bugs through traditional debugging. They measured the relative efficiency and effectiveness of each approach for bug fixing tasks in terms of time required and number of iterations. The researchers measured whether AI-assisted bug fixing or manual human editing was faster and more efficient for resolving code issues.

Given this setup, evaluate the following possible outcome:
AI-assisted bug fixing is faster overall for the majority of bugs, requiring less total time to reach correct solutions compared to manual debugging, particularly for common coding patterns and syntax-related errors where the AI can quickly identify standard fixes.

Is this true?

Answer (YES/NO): NO